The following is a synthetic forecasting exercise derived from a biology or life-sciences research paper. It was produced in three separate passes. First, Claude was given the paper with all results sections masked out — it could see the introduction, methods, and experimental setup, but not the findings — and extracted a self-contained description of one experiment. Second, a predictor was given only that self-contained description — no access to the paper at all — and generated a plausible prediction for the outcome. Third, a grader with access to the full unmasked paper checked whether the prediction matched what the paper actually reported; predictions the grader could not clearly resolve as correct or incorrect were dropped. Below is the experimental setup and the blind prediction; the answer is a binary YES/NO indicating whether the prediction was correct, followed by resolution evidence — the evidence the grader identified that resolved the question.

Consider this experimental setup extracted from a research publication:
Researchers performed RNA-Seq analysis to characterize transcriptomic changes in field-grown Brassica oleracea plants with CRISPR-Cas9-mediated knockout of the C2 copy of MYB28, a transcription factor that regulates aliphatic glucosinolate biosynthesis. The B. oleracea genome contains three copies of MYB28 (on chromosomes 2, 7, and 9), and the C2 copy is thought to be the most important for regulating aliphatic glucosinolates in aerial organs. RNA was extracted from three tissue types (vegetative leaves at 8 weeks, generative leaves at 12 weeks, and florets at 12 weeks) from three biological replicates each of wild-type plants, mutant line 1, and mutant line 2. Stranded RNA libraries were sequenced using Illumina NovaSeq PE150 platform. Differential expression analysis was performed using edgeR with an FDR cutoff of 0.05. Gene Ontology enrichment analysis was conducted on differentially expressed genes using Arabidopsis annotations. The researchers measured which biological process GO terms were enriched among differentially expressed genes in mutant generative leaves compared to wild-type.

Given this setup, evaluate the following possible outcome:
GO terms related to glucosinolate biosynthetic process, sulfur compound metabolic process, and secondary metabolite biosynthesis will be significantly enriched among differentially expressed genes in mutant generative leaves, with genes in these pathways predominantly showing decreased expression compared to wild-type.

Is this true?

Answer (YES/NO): YES